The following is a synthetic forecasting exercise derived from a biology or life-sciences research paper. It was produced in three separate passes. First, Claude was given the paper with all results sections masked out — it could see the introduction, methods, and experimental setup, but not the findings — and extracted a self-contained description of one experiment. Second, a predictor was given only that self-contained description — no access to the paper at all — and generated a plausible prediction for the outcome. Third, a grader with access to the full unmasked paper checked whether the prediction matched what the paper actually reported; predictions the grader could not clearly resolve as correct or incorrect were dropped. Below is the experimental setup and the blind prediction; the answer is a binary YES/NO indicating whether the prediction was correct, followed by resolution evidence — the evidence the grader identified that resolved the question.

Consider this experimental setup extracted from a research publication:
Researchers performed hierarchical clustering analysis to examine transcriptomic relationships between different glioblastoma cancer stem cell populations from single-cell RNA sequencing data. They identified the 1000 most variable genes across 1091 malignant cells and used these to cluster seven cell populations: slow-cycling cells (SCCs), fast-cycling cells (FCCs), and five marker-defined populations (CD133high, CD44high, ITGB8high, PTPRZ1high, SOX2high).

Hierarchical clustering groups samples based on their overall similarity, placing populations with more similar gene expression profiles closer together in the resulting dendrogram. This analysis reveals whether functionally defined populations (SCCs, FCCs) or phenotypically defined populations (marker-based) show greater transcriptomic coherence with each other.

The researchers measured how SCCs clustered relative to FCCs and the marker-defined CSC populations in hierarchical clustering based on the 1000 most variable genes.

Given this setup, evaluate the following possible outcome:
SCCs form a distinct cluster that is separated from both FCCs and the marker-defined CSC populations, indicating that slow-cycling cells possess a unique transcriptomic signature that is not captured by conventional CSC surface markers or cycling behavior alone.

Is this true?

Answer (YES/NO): NO